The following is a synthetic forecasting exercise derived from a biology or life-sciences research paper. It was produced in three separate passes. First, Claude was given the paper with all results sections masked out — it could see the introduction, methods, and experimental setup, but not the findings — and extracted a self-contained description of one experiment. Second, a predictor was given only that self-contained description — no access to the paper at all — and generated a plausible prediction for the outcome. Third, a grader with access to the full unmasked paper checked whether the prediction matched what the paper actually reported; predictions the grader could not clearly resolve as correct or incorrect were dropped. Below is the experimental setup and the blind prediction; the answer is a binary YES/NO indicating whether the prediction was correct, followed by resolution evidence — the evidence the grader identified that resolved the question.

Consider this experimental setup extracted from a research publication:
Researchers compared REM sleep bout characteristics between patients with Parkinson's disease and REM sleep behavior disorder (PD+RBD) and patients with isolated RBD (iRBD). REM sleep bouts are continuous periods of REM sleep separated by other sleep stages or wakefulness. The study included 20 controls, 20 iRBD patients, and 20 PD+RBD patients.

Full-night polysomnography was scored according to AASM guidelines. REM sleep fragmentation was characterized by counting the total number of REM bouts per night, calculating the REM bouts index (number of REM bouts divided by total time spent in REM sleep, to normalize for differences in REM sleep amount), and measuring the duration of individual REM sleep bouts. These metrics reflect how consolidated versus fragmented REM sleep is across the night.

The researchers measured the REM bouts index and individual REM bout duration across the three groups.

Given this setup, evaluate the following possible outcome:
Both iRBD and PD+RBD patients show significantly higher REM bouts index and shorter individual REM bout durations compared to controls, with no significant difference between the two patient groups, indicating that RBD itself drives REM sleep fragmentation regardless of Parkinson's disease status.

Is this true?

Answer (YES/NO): NO